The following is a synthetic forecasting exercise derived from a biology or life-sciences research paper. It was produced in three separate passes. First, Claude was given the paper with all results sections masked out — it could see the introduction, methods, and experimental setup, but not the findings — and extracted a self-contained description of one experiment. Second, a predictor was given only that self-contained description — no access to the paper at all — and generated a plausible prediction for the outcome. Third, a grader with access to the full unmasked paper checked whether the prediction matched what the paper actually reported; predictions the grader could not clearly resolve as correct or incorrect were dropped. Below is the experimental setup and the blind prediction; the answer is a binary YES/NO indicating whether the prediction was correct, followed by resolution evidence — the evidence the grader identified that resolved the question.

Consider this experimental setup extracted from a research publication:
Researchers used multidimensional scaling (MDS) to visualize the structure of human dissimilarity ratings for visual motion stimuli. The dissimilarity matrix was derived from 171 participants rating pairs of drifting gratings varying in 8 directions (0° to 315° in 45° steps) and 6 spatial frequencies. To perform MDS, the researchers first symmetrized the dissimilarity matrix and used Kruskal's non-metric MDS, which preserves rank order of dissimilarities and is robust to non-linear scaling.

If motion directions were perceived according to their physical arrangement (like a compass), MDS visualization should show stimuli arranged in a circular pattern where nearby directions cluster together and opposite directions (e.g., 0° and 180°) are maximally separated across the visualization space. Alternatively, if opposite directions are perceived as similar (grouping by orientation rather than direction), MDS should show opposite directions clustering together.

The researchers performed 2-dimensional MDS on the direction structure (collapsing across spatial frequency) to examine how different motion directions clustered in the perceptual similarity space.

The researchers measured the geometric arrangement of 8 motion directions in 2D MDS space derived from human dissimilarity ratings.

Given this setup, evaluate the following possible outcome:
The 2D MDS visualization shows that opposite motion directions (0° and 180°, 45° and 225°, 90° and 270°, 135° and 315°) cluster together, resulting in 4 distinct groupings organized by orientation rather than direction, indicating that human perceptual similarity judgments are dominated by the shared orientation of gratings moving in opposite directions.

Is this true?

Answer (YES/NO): YES